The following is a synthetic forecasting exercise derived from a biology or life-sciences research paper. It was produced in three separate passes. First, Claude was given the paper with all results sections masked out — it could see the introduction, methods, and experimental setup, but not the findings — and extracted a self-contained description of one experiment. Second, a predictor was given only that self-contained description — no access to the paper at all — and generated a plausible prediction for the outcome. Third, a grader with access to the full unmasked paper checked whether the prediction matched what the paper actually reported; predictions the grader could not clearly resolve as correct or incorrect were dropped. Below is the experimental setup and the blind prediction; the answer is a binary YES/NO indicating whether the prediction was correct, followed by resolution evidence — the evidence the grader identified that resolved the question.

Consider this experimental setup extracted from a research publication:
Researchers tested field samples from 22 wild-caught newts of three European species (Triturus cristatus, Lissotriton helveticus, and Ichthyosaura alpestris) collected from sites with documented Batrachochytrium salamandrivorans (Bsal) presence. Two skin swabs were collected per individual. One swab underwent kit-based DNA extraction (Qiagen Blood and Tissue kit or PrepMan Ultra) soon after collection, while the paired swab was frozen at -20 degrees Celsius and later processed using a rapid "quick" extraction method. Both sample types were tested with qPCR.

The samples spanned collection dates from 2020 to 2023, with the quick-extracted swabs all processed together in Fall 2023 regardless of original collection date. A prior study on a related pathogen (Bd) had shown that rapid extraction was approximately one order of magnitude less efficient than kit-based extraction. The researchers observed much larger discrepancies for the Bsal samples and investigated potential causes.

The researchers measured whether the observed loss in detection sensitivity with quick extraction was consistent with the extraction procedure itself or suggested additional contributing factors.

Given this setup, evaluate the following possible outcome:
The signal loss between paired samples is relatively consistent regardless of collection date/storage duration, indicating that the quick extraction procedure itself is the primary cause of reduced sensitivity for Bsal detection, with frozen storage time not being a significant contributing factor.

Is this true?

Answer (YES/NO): NO